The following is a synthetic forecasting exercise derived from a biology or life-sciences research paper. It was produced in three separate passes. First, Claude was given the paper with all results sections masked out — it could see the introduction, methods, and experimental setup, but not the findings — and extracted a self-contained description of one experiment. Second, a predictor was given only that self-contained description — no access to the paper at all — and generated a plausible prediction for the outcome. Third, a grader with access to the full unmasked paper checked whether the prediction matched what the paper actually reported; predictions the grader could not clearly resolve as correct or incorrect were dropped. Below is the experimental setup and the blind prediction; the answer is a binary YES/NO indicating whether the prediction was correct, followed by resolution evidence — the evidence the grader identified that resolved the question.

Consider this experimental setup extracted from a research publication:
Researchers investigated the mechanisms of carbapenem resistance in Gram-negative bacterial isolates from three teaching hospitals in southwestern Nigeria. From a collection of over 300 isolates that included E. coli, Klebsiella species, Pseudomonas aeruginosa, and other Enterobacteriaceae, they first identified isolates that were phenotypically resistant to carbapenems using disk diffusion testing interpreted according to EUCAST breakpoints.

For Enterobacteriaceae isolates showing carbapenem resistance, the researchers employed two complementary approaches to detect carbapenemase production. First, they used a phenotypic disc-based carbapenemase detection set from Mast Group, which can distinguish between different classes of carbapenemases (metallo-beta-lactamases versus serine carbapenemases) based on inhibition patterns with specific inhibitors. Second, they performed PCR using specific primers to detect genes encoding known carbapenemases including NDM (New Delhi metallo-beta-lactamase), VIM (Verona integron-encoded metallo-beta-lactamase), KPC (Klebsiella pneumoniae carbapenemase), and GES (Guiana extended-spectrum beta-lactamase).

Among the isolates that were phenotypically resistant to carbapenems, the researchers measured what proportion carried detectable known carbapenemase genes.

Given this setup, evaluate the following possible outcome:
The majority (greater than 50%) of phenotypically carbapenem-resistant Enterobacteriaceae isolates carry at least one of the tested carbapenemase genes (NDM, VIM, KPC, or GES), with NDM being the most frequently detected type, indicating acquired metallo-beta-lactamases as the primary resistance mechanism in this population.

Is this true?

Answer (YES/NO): NO